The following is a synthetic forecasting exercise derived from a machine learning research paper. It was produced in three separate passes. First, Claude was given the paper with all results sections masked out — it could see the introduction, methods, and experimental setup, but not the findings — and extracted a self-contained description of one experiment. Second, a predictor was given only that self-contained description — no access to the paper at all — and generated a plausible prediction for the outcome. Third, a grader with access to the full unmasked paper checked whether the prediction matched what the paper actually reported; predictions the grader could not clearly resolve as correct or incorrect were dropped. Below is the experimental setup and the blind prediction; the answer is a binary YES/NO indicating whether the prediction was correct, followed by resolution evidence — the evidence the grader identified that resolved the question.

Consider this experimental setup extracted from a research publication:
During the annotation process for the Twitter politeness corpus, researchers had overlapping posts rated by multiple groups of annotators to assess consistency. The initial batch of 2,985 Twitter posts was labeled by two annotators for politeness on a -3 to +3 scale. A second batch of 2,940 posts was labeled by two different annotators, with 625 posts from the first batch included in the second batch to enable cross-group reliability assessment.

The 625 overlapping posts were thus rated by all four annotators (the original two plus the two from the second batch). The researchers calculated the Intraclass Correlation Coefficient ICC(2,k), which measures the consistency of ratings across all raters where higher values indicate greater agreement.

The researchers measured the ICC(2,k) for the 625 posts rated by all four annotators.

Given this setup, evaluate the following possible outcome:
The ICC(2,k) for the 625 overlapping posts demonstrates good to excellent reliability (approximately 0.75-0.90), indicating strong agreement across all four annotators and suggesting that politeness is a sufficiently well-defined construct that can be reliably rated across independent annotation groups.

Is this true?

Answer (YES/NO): YES